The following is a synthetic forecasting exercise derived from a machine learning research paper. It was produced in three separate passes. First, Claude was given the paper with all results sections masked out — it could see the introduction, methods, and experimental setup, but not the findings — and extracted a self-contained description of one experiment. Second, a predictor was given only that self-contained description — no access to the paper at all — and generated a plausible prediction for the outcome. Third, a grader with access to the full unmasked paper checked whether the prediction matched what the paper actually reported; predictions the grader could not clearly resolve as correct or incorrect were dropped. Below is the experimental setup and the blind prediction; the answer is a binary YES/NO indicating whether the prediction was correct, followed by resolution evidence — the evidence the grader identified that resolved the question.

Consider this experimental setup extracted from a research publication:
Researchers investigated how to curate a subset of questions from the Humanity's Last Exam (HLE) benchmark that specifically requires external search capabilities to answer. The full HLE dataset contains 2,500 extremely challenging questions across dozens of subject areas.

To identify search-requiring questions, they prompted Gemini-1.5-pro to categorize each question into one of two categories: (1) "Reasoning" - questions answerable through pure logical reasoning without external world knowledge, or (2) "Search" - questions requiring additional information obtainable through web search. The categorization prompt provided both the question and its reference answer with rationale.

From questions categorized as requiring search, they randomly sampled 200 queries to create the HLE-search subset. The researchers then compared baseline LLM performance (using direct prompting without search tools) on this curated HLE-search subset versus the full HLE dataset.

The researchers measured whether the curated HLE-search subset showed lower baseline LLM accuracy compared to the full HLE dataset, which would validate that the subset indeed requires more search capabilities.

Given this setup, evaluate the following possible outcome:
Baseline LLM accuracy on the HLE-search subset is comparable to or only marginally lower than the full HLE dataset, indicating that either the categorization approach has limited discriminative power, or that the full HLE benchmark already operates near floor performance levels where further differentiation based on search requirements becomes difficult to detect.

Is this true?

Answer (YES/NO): NO